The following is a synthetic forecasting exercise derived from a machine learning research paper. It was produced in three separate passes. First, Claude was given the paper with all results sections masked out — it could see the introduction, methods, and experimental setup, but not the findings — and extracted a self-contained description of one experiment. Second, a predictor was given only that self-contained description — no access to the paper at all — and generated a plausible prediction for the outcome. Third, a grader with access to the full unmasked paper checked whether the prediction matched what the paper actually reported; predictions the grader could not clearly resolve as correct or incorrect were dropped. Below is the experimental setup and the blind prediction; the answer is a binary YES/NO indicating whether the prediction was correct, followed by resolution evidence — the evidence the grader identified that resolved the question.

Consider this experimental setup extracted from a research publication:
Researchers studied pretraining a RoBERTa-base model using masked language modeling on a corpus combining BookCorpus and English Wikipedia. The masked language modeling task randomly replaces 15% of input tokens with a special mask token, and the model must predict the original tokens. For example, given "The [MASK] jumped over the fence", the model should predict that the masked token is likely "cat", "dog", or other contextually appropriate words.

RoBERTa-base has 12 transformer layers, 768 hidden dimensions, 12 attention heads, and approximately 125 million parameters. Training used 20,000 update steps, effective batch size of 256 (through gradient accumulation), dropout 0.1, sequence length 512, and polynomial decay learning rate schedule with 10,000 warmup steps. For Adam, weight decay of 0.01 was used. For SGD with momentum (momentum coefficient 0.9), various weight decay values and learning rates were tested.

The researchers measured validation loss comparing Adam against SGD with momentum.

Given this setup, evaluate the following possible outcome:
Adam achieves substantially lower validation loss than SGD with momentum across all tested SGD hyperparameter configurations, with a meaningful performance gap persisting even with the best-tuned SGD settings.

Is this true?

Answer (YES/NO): YES